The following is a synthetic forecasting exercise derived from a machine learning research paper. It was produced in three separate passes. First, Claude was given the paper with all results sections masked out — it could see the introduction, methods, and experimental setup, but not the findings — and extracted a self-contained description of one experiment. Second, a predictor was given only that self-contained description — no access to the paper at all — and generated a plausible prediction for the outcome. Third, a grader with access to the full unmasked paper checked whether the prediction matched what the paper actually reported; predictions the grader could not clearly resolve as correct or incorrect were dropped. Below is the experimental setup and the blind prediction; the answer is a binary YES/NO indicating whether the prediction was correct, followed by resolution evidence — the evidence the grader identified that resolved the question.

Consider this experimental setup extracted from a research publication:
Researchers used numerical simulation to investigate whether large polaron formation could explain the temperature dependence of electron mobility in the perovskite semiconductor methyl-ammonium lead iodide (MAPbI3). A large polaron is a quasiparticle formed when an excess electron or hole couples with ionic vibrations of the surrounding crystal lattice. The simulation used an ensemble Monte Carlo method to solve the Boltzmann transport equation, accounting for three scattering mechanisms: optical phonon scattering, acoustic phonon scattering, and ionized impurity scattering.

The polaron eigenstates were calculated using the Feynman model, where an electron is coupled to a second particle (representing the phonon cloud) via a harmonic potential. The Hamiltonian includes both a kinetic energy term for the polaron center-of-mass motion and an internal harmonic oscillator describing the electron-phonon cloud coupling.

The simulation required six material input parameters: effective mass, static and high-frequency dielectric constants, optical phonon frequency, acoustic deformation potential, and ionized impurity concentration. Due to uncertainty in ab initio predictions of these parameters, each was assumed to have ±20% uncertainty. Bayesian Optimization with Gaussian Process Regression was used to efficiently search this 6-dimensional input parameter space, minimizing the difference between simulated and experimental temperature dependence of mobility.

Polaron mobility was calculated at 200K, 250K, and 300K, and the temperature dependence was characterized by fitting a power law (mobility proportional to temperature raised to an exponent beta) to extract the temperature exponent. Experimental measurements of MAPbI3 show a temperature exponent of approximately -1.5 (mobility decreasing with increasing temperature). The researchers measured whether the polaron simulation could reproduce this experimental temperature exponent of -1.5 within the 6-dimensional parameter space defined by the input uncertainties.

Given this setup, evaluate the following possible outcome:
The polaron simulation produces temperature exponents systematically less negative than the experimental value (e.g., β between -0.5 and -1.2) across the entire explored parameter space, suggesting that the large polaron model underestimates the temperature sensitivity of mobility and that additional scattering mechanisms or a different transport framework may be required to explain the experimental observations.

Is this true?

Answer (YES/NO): YES